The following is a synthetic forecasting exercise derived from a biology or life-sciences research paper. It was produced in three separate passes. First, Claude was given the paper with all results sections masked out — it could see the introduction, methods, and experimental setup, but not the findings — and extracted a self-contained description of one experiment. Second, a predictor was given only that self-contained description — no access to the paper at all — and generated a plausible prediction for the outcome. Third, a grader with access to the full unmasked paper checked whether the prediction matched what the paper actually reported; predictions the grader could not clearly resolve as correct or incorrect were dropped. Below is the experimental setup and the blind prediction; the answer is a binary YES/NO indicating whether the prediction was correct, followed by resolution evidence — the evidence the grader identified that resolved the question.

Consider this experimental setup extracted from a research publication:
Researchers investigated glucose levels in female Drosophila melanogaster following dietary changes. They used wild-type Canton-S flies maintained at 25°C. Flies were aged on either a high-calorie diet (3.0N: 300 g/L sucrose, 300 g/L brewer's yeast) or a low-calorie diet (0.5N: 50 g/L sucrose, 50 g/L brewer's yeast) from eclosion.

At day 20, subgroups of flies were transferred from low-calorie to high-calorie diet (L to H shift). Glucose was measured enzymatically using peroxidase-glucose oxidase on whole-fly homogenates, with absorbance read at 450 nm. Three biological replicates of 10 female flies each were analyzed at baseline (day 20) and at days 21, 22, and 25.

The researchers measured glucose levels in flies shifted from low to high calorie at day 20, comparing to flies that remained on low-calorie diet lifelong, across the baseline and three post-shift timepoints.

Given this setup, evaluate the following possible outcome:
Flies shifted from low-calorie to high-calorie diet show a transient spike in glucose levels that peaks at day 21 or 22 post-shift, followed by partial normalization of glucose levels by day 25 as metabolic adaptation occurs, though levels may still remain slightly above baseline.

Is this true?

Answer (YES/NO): NO